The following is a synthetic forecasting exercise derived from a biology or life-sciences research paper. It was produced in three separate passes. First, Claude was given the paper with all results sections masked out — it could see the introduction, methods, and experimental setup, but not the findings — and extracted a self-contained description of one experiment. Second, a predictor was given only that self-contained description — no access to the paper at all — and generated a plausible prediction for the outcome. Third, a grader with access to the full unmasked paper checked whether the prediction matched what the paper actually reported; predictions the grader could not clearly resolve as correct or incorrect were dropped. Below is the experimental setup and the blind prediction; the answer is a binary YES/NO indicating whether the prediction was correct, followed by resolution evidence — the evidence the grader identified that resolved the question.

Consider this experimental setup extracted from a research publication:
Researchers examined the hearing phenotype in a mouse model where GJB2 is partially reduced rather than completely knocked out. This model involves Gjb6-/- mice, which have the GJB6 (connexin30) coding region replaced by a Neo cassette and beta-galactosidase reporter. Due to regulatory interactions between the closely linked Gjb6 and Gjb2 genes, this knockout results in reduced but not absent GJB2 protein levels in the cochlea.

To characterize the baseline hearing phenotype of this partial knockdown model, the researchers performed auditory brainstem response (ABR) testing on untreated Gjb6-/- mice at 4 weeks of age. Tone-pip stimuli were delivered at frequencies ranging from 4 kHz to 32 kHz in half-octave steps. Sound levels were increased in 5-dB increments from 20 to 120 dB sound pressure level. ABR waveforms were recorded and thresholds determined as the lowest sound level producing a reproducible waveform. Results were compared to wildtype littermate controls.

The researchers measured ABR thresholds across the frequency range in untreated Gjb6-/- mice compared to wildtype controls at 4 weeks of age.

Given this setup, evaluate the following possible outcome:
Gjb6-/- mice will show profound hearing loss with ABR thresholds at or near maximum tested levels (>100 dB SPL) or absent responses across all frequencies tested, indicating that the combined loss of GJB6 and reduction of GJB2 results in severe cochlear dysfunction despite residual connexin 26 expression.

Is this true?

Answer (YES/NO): YES